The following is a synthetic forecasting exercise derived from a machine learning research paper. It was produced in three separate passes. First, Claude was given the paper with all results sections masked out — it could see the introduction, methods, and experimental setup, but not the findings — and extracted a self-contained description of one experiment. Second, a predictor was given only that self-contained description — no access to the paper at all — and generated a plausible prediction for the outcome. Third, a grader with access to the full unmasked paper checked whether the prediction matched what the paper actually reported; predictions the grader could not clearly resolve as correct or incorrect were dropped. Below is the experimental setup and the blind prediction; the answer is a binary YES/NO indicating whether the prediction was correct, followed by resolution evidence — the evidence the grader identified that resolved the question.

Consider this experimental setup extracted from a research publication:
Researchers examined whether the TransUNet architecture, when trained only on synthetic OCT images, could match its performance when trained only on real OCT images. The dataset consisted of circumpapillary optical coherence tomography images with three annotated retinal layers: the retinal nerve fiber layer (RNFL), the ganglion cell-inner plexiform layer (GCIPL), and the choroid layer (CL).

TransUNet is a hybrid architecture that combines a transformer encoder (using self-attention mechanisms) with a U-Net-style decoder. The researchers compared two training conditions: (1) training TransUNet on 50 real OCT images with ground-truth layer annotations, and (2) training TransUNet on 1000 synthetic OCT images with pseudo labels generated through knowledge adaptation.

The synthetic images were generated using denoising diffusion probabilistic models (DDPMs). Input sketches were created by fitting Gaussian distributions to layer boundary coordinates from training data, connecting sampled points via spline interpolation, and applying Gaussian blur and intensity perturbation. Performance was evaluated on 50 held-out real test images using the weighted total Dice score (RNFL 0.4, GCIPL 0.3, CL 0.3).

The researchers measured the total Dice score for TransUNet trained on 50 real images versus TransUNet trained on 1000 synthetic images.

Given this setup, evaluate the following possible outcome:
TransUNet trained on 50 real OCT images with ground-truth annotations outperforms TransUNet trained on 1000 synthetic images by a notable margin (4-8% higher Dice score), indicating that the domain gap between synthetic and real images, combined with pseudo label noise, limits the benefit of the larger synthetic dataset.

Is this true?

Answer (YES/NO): YES